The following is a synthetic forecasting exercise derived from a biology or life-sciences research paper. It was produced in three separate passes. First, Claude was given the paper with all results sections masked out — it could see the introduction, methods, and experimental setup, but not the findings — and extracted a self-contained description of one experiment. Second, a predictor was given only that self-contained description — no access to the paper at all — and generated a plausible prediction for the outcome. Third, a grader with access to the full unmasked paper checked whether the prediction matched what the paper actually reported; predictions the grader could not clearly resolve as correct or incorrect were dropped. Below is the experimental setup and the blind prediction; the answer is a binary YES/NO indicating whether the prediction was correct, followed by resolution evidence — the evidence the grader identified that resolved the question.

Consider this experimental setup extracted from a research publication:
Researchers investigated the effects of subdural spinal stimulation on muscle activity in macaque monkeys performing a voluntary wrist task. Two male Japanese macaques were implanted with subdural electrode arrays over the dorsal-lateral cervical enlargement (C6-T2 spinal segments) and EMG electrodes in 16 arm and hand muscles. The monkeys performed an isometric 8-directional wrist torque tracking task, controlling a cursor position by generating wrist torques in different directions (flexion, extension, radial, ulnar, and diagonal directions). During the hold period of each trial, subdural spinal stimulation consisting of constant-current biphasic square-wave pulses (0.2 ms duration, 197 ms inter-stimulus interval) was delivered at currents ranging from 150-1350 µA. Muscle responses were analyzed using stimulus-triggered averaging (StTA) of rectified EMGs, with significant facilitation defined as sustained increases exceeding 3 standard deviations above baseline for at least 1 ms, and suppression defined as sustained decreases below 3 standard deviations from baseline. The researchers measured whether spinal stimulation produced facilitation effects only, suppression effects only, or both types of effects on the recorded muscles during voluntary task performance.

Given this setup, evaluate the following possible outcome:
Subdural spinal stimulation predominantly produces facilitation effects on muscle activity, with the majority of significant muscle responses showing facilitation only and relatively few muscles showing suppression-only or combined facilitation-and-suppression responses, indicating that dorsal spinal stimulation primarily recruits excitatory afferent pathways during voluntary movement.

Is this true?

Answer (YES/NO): NO